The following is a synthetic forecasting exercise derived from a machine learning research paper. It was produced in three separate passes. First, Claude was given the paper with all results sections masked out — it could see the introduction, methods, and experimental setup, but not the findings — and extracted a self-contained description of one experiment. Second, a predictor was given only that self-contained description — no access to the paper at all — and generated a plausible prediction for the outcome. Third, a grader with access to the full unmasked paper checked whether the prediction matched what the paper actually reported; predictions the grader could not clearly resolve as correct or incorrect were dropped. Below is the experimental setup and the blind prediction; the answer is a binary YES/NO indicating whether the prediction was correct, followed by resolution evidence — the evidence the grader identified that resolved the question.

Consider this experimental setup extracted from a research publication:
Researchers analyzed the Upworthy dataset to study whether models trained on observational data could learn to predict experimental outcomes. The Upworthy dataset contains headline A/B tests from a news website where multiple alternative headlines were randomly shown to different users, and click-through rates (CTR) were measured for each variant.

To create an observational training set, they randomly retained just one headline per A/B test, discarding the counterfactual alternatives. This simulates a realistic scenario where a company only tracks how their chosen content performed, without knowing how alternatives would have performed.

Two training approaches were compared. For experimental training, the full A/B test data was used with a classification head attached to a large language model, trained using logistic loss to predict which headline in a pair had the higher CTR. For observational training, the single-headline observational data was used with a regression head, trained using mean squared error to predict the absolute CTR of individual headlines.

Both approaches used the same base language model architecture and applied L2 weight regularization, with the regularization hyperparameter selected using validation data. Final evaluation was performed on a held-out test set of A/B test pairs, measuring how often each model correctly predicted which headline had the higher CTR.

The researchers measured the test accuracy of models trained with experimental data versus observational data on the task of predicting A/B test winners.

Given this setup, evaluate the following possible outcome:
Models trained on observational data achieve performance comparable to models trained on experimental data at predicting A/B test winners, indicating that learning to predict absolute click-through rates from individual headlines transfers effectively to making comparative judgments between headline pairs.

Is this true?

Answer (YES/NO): NO